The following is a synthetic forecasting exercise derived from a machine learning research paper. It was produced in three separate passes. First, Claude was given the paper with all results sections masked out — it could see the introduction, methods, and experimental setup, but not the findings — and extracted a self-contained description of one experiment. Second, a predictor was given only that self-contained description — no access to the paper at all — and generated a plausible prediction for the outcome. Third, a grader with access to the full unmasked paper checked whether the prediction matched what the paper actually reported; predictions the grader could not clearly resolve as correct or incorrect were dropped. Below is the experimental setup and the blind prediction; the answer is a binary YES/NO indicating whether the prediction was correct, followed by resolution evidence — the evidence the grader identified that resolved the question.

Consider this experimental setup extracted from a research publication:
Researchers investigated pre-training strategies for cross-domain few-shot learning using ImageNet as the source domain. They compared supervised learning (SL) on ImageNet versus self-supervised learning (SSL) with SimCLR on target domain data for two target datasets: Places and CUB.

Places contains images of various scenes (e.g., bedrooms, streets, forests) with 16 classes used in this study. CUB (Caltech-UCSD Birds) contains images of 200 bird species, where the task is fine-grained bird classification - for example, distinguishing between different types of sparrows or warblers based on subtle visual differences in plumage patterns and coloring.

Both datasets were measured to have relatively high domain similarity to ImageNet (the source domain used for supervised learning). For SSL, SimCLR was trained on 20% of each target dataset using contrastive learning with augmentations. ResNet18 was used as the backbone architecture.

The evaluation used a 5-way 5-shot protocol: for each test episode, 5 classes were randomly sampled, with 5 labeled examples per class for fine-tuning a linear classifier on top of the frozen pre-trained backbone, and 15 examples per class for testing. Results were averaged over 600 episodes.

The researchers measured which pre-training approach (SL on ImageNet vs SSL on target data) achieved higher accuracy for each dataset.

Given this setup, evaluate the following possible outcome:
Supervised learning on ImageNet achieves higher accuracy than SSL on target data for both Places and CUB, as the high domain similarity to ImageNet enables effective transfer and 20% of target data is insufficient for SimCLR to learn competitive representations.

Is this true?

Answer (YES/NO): NO